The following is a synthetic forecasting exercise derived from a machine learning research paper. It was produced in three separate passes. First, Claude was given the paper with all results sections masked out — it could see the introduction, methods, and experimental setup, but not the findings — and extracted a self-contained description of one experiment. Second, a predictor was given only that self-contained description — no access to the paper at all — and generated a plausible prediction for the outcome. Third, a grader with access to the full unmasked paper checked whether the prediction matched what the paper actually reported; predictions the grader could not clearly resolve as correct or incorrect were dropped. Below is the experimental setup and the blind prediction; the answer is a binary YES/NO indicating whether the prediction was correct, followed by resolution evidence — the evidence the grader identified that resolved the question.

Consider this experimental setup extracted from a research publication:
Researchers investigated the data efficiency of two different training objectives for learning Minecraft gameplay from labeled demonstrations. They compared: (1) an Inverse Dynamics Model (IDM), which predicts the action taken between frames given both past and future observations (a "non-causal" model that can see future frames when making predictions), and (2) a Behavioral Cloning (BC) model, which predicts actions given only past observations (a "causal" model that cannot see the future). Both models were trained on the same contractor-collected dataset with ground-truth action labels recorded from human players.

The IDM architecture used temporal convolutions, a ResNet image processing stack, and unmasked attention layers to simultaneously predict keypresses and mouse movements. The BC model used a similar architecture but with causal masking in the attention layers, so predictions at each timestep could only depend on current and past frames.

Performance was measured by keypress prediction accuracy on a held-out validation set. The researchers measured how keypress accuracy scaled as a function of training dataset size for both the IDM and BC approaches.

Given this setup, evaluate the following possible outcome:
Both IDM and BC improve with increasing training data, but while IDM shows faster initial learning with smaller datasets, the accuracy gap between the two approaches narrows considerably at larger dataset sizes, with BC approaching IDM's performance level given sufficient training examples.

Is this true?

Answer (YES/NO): NO